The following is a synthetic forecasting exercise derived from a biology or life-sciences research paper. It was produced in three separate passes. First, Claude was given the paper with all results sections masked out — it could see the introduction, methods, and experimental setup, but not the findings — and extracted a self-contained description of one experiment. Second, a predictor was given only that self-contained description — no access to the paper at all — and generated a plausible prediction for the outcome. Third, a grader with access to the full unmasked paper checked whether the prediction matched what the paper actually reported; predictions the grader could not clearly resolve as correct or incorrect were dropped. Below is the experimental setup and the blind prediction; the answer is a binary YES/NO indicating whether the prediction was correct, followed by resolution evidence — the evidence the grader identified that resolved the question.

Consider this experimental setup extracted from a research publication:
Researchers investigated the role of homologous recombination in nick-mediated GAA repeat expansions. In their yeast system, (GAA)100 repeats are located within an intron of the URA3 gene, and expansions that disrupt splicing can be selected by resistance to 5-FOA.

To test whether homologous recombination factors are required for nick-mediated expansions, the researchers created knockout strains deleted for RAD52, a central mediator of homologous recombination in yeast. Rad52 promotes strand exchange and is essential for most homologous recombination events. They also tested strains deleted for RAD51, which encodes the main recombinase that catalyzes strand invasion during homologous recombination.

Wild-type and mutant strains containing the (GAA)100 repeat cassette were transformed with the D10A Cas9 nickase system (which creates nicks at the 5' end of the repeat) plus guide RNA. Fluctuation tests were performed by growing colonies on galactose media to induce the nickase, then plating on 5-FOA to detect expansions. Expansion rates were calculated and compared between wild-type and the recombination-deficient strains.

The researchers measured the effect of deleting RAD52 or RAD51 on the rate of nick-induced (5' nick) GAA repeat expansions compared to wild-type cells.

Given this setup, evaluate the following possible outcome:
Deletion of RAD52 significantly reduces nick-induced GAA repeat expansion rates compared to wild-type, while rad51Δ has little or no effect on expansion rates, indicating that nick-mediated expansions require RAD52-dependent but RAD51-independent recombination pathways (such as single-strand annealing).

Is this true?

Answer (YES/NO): NO